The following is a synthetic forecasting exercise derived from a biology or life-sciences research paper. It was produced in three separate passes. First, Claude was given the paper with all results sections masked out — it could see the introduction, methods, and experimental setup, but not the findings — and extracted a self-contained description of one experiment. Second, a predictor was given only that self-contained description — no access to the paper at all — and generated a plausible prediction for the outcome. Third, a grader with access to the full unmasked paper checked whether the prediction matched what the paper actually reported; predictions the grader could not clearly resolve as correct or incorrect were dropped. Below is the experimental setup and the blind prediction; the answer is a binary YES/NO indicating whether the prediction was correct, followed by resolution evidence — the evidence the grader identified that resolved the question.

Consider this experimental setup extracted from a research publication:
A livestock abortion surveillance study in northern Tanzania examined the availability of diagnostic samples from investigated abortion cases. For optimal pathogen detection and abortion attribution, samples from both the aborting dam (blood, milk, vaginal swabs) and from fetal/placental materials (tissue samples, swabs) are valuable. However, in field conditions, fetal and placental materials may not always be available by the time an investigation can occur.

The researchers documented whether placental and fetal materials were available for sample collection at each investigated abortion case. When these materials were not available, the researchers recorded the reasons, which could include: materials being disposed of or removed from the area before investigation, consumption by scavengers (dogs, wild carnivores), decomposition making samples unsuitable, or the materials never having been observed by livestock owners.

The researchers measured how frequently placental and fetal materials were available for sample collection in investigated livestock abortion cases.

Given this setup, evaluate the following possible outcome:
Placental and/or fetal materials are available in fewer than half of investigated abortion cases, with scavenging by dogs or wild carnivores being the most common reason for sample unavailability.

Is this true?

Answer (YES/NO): NO